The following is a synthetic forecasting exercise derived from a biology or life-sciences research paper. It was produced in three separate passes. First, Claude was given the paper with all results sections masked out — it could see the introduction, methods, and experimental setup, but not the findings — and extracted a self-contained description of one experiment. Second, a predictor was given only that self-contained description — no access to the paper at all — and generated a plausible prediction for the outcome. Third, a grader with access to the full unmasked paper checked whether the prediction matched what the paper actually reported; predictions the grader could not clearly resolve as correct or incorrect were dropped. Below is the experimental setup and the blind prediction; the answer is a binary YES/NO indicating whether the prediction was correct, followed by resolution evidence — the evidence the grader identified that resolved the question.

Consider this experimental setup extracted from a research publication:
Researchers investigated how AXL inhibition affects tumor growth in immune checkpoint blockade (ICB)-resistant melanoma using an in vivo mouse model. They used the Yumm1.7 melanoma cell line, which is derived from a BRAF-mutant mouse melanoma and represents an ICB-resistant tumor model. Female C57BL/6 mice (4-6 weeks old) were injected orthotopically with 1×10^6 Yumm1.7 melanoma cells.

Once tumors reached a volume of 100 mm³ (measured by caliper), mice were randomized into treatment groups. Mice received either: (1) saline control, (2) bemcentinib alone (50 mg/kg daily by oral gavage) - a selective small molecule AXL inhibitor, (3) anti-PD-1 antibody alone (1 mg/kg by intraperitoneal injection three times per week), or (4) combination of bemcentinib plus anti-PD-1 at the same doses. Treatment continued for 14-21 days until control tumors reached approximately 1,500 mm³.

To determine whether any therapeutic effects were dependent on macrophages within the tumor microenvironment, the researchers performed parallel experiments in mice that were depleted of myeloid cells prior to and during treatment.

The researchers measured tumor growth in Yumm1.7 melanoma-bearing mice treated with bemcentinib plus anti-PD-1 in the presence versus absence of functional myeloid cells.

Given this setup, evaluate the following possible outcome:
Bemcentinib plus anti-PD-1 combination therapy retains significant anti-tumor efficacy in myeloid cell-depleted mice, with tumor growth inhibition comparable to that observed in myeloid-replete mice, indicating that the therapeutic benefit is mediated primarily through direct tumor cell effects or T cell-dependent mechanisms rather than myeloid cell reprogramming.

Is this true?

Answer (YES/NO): NO